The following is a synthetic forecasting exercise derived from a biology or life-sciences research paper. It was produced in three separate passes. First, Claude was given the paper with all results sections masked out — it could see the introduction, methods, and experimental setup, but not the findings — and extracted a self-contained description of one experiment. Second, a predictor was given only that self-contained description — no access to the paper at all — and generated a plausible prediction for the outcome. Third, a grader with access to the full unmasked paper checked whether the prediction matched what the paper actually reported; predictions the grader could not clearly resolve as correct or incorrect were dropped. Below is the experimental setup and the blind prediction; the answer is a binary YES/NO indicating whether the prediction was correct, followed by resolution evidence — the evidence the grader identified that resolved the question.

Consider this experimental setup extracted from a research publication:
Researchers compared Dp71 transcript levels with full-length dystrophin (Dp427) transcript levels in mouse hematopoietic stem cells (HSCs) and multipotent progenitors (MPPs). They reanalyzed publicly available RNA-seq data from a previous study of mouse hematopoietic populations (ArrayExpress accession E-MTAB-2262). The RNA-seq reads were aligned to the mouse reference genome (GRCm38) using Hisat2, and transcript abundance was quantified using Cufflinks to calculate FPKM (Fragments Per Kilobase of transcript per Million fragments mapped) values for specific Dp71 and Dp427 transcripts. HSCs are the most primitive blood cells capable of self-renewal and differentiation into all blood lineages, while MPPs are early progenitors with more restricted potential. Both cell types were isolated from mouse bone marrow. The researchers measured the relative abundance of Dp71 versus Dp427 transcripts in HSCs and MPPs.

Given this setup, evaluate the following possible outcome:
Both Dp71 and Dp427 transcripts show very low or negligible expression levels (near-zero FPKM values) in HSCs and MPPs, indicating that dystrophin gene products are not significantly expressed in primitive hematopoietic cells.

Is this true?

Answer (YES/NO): NO